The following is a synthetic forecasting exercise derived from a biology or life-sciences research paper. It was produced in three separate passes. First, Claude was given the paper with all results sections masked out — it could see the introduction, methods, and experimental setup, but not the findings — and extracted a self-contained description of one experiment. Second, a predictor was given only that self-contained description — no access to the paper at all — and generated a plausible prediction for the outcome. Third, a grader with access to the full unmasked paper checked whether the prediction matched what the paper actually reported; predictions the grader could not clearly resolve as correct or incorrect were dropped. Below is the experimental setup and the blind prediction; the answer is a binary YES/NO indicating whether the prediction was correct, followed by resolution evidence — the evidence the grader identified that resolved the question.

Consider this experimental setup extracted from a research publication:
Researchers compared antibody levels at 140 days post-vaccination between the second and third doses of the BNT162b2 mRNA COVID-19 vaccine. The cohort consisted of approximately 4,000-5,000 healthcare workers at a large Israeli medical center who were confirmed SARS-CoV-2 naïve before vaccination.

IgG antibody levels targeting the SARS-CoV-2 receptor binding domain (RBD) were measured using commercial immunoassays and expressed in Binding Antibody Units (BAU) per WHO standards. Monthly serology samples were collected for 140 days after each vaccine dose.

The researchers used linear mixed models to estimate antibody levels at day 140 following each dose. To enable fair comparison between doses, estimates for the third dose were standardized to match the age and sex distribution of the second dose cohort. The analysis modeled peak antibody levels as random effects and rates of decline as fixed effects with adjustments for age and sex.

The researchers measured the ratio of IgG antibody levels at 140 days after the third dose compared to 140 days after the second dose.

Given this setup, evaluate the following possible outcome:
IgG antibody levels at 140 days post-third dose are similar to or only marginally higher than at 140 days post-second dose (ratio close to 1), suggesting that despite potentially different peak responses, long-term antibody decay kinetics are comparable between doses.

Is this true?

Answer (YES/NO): NO